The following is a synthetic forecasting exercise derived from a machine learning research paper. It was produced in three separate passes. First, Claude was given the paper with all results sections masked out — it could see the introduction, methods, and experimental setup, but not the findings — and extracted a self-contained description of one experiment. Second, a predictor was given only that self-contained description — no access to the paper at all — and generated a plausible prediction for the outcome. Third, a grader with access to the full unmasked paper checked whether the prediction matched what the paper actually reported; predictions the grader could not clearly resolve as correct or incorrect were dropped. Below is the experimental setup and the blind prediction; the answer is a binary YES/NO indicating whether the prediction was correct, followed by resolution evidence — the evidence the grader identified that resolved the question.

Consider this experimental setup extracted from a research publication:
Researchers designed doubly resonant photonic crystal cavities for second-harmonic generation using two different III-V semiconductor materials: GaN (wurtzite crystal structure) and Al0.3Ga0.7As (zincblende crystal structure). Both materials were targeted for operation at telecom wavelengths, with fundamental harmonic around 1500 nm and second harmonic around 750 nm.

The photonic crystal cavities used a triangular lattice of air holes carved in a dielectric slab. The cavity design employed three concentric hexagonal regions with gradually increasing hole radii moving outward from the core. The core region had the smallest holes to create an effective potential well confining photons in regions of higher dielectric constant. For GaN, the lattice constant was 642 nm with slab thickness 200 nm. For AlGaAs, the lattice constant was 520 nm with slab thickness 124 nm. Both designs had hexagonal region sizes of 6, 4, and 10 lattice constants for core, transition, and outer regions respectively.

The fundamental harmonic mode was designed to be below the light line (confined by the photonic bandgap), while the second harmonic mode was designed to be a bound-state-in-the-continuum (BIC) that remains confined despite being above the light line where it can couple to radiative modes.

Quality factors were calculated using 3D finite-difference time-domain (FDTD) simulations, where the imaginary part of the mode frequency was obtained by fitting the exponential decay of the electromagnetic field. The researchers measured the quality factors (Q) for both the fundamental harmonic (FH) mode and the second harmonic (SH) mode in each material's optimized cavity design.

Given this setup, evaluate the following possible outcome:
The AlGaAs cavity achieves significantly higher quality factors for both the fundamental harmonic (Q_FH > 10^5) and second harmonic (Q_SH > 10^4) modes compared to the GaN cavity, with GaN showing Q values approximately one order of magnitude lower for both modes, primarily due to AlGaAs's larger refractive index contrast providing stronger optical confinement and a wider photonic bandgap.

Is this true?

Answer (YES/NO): NO